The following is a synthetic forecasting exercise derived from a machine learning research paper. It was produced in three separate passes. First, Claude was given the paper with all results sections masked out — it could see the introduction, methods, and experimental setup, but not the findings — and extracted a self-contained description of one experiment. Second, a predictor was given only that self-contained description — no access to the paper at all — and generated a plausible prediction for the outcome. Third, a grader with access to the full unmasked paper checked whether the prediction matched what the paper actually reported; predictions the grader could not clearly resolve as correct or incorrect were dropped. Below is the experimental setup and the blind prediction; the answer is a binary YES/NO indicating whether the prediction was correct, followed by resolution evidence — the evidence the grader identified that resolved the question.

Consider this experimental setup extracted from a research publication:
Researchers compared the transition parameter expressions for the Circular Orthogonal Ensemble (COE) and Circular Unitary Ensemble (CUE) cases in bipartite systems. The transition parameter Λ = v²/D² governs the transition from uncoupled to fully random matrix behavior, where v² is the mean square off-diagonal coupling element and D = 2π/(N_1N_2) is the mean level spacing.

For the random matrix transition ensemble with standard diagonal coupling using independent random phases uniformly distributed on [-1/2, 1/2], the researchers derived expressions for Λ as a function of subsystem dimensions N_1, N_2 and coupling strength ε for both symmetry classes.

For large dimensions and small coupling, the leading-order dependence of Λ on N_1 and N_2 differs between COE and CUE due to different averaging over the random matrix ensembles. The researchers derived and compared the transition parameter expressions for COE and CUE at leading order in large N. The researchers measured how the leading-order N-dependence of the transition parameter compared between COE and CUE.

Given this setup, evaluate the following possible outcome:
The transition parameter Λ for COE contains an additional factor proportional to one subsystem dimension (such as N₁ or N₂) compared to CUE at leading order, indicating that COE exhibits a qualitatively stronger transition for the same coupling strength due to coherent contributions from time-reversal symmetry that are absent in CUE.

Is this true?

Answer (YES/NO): NO